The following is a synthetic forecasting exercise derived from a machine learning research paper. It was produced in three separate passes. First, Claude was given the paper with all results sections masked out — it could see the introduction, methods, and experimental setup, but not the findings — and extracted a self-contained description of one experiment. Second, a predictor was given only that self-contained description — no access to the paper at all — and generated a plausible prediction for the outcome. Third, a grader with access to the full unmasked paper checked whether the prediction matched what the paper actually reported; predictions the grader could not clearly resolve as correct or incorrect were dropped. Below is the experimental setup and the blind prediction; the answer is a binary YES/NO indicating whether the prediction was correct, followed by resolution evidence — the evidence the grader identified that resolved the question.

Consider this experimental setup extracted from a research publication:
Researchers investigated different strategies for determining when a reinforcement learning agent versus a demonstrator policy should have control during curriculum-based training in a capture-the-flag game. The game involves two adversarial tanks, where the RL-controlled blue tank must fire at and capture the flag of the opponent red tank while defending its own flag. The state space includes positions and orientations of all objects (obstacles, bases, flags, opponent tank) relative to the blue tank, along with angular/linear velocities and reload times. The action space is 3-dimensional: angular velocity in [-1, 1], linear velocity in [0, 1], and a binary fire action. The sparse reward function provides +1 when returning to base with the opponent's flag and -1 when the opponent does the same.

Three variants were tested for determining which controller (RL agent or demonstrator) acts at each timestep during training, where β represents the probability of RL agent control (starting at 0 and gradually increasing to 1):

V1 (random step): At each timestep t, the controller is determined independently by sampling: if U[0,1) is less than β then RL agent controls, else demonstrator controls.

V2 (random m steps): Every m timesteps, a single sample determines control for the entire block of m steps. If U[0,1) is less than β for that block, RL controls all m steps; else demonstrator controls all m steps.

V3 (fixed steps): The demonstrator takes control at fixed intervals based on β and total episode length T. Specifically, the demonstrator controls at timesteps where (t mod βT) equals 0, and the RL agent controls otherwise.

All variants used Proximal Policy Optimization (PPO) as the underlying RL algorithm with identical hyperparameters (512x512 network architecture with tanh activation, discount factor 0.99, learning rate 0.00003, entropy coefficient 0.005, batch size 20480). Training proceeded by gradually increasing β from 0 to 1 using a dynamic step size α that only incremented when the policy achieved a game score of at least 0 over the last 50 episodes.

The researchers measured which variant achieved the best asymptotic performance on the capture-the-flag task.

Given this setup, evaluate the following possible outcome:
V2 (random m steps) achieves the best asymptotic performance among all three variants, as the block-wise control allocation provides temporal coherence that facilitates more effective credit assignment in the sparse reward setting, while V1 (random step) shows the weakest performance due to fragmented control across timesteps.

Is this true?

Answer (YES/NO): NO